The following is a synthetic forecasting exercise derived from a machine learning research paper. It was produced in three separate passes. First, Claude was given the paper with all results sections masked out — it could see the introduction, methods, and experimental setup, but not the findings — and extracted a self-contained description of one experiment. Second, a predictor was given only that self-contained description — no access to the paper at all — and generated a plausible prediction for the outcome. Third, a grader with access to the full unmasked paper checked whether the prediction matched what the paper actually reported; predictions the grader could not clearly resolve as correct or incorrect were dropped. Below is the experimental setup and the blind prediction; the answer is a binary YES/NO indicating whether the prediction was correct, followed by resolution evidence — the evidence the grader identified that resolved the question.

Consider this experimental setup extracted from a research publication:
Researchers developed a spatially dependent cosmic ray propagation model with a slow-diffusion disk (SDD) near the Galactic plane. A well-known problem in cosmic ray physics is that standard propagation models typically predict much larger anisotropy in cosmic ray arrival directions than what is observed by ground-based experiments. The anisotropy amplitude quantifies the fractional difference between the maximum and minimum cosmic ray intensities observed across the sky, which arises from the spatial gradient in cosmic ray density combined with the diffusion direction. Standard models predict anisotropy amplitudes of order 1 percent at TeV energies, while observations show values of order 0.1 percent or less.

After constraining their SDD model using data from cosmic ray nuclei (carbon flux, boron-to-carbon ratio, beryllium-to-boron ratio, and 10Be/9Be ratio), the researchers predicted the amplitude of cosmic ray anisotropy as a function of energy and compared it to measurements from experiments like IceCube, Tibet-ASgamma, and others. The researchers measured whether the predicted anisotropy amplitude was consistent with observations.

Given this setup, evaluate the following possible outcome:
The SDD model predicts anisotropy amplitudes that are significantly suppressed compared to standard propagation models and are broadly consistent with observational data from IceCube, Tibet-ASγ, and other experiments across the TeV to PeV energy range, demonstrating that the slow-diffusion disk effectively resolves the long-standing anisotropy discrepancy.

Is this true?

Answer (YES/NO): YES